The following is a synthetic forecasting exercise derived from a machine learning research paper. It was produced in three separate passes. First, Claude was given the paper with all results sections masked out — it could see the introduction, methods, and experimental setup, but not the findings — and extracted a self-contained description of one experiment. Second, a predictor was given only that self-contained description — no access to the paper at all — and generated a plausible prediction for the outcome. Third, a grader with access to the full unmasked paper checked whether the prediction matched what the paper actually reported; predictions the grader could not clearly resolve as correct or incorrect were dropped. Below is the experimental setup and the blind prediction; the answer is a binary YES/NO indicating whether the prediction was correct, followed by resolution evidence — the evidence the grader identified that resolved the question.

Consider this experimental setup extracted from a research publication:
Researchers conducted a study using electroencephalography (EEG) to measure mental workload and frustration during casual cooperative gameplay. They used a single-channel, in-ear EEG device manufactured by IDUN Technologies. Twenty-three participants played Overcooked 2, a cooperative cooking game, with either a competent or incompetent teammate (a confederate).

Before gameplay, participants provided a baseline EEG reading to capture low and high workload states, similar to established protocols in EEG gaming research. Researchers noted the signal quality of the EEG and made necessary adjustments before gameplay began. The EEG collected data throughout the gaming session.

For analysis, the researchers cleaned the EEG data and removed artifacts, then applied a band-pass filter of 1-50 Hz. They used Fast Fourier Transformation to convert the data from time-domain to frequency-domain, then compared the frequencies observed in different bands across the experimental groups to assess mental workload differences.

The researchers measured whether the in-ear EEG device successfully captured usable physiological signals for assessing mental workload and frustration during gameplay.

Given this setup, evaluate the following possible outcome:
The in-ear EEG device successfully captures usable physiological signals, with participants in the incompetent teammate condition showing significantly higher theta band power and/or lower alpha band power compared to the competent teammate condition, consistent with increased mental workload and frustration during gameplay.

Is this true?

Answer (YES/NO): NO